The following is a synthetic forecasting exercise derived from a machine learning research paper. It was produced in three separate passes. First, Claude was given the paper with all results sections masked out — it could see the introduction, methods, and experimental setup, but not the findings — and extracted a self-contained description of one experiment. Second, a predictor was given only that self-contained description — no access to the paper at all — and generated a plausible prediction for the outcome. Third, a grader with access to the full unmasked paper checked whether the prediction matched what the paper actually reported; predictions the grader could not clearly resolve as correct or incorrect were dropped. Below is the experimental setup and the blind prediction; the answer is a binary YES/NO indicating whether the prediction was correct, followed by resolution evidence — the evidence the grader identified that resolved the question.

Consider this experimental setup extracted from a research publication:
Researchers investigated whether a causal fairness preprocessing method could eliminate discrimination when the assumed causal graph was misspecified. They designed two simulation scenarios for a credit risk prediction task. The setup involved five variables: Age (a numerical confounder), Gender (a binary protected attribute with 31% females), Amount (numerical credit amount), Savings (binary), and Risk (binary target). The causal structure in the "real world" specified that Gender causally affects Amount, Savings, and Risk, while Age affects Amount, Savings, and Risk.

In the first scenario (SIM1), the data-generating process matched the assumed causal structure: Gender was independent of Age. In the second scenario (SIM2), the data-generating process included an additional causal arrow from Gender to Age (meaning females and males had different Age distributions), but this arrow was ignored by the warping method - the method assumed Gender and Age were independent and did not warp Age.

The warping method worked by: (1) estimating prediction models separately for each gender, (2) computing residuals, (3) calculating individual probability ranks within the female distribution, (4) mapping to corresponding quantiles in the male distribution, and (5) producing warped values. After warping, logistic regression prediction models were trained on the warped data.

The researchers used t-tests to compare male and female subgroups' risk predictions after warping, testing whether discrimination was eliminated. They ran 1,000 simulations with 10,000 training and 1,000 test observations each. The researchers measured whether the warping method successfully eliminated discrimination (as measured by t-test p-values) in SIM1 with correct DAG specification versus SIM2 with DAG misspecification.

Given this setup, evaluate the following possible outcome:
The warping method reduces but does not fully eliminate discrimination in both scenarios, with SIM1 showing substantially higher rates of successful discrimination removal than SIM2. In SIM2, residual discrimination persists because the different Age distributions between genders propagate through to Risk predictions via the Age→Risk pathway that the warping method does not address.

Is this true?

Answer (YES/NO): NO